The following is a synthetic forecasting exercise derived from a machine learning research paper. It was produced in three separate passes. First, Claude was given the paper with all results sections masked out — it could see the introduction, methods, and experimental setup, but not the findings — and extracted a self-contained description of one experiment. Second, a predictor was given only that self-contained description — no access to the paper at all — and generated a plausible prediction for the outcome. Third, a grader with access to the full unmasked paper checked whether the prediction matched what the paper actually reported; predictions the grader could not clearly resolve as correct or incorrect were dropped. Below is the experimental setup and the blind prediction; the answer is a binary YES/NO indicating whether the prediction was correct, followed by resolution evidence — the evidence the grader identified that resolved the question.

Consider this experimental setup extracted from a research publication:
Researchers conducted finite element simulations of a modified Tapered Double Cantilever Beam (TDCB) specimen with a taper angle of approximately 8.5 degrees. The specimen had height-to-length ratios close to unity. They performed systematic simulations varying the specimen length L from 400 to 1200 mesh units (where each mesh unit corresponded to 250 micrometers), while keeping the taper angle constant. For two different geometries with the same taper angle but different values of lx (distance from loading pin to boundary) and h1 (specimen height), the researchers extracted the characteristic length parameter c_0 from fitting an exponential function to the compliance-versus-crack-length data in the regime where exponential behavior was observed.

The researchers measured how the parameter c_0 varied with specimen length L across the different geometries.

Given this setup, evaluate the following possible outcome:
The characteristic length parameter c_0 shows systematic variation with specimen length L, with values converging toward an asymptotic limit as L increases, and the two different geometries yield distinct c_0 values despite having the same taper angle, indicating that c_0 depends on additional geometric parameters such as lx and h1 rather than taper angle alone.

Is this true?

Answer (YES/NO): NO